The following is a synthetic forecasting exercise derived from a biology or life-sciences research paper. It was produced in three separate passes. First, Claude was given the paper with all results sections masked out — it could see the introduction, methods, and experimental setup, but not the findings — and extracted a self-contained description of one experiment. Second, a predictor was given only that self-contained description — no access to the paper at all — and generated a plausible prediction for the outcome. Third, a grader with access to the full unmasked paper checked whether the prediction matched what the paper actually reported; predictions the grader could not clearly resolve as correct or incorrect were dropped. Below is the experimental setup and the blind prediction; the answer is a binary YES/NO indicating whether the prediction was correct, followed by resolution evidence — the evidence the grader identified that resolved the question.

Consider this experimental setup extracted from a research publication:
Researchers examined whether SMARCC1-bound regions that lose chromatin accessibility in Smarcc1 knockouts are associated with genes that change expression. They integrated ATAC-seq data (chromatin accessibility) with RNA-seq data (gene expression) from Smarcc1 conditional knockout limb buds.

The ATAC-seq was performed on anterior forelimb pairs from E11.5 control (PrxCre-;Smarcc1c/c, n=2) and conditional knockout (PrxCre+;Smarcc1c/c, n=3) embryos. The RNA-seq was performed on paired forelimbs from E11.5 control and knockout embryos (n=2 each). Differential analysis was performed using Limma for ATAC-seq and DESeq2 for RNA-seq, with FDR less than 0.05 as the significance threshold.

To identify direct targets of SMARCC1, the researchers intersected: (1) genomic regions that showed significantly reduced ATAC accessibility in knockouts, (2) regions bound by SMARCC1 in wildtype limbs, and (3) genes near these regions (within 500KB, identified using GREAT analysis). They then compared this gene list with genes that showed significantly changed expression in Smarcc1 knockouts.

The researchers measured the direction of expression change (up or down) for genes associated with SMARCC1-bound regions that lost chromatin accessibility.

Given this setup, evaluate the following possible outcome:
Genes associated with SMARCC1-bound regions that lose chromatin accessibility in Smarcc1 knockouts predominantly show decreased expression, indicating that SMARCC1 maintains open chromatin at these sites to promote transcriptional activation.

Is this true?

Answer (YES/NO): YES